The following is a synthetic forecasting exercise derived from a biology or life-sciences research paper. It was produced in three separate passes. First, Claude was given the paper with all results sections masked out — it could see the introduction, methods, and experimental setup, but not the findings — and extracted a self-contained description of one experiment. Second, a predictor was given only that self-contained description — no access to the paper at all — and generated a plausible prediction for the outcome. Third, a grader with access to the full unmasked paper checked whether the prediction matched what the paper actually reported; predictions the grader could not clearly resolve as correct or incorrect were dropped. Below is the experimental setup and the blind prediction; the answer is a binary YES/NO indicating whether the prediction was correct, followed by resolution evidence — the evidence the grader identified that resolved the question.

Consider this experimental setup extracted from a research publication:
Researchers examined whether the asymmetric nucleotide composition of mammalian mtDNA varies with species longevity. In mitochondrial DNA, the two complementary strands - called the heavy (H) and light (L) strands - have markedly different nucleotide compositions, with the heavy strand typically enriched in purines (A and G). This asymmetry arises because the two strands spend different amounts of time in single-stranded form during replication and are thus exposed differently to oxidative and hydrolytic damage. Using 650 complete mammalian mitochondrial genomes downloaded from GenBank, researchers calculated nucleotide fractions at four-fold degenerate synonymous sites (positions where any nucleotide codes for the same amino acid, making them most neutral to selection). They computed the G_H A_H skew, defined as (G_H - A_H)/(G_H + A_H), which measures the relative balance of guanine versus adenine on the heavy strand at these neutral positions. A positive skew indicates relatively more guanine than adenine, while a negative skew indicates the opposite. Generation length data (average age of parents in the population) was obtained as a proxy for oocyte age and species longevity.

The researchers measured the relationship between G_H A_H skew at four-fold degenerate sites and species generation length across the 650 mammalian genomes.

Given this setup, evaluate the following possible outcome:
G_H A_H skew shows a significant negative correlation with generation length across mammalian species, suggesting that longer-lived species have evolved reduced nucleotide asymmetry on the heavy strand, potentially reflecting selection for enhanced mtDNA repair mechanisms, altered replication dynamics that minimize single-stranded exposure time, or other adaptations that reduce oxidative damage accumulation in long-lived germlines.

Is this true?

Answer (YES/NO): NO